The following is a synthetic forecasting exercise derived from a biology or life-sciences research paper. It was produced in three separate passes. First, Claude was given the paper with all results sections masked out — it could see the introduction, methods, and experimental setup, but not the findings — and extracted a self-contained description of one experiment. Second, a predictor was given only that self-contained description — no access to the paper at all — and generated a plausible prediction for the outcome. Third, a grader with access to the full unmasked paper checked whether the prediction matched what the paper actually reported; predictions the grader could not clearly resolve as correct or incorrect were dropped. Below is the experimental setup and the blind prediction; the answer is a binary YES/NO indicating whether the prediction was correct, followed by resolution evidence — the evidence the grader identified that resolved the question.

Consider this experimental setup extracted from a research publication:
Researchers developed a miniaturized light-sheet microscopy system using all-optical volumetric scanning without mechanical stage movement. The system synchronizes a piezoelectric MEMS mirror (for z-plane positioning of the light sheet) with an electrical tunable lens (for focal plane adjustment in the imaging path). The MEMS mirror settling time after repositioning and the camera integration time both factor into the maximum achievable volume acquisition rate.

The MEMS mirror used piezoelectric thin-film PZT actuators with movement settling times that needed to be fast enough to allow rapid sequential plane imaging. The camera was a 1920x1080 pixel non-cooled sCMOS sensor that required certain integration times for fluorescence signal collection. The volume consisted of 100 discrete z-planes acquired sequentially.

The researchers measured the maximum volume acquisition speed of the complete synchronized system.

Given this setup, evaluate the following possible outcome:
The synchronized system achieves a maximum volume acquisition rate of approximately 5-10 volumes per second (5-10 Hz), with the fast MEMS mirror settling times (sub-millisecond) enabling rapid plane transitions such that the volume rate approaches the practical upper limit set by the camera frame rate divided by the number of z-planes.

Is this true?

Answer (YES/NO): NO